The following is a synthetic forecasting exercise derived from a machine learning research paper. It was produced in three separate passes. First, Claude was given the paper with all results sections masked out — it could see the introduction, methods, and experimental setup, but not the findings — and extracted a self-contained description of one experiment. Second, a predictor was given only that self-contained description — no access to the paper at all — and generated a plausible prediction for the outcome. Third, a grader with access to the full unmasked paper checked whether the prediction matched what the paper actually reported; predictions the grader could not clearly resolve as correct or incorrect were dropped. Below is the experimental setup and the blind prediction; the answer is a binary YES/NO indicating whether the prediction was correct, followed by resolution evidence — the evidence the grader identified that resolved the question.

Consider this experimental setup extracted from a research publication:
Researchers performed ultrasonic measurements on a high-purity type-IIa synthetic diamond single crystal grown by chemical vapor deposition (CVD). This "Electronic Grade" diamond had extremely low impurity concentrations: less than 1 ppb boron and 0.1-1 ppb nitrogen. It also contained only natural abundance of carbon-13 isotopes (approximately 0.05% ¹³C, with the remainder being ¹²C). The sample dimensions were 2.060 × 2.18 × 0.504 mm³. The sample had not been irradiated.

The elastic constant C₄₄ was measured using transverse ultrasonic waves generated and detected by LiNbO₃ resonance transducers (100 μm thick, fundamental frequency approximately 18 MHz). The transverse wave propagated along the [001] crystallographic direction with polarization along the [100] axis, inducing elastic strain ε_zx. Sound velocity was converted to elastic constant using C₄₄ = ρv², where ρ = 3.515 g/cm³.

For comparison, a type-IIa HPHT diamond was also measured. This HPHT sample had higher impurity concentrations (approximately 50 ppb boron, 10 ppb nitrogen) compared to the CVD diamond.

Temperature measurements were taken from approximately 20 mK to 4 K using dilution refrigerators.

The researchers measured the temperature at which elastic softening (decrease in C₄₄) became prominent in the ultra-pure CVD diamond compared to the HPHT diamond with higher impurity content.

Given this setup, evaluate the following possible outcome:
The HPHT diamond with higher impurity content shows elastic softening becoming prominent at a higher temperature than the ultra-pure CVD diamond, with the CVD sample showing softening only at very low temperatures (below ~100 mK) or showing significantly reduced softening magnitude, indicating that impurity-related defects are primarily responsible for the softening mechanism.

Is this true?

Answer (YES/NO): NO